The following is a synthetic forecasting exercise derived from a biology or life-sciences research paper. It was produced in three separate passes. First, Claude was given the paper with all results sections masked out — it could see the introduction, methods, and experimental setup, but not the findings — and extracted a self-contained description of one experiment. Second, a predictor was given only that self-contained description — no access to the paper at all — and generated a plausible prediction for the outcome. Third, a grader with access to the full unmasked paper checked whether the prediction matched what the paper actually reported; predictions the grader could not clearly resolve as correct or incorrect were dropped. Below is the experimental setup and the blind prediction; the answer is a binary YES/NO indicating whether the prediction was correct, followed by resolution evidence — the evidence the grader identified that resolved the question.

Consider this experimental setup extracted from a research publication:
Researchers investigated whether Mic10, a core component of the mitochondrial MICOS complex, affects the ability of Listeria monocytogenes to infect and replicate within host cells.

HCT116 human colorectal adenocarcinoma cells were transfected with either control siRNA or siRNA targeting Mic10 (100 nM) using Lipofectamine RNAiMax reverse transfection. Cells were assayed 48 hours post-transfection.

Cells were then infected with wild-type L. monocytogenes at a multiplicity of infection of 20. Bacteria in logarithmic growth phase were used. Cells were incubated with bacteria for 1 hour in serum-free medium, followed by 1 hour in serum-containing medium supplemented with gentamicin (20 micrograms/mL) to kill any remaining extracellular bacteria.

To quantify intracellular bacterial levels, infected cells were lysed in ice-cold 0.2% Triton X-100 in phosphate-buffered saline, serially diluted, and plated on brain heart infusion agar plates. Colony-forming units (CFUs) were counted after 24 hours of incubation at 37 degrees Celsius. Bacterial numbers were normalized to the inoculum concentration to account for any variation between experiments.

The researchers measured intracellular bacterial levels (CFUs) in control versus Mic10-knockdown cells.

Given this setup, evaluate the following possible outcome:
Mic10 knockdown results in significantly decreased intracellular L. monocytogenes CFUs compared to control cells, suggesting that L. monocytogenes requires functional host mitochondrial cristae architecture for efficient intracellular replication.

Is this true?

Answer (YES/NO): NO